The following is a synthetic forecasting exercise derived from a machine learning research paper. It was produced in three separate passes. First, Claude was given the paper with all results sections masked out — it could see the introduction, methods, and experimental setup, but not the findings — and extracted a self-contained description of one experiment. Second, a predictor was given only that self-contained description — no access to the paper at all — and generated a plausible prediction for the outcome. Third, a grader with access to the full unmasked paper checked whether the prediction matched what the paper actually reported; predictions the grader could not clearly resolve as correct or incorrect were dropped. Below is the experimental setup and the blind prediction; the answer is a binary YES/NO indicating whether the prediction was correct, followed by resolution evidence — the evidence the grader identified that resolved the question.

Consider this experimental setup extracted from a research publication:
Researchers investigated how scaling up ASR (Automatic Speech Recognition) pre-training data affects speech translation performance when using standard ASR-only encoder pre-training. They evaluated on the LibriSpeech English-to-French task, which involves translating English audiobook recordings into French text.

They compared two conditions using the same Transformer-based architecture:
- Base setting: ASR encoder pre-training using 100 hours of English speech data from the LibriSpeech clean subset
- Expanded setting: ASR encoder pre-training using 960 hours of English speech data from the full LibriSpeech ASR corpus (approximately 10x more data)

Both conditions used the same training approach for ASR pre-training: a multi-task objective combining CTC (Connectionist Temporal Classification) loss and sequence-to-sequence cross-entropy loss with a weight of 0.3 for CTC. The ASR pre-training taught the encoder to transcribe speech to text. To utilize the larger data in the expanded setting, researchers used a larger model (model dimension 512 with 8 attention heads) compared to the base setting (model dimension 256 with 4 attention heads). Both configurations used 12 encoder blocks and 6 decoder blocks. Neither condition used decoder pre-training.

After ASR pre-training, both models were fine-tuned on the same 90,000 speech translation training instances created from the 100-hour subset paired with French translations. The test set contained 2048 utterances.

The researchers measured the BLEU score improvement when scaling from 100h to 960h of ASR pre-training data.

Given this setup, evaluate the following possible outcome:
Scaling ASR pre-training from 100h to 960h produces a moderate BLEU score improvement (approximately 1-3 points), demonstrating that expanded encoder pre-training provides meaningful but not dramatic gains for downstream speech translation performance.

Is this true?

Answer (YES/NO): NO